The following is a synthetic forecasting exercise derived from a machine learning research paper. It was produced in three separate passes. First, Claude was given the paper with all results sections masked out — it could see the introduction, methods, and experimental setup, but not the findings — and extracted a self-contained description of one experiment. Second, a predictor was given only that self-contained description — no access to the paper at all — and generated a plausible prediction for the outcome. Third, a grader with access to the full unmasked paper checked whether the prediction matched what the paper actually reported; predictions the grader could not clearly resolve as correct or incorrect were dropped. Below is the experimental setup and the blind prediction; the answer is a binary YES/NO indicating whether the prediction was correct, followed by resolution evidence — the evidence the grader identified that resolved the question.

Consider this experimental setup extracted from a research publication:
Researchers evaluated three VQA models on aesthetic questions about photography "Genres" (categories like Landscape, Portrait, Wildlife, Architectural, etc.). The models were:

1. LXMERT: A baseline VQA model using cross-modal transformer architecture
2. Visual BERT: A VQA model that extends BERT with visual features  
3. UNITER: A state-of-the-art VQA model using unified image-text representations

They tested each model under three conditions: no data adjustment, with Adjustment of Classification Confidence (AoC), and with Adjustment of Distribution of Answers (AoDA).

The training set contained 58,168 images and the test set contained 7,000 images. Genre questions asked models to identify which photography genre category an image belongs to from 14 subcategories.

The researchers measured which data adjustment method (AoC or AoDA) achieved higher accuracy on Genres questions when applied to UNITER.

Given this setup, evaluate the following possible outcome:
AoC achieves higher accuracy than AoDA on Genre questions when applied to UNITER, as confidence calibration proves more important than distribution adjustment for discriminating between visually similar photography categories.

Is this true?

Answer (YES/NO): YES